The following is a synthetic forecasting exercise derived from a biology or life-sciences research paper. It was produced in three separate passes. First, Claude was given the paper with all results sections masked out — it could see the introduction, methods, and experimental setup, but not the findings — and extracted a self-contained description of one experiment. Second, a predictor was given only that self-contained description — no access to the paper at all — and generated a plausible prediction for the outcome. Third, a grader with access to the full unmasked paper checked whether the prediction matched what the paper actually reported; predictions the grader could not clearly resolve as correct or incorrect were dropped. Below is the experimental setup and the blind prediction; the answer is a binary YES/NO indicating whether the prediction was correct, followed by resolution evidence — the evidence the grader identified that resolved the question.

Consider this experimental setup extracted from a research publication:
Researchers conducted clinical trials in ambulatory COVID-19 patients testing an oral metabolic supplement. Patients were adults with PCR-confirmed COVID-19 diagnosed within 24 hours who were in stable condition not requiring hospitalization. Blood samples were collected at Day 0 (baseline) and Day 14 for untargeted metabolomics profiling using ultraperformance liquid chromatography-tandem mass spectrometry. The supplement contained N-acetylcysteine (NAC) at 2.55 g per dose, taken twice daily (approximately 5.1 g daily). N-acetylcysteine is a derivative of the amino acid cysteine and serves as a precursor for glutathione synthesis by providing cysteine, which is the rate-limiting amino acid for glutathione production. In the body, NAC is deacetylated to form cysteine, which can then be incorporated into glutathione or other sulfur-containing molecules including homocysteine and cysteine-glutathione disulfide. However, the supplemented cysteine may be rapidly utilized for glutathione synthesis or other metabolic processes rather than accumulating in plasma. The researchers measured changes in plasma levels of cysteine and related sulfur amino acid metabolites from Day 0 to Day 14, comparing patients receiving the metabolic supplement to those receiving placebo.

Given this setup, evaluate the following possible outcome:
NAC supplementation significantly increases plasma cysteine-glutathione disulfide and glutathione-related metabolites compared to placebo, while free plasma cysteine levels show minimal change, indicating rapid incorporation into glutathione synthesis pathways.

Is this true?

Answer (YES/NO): NO